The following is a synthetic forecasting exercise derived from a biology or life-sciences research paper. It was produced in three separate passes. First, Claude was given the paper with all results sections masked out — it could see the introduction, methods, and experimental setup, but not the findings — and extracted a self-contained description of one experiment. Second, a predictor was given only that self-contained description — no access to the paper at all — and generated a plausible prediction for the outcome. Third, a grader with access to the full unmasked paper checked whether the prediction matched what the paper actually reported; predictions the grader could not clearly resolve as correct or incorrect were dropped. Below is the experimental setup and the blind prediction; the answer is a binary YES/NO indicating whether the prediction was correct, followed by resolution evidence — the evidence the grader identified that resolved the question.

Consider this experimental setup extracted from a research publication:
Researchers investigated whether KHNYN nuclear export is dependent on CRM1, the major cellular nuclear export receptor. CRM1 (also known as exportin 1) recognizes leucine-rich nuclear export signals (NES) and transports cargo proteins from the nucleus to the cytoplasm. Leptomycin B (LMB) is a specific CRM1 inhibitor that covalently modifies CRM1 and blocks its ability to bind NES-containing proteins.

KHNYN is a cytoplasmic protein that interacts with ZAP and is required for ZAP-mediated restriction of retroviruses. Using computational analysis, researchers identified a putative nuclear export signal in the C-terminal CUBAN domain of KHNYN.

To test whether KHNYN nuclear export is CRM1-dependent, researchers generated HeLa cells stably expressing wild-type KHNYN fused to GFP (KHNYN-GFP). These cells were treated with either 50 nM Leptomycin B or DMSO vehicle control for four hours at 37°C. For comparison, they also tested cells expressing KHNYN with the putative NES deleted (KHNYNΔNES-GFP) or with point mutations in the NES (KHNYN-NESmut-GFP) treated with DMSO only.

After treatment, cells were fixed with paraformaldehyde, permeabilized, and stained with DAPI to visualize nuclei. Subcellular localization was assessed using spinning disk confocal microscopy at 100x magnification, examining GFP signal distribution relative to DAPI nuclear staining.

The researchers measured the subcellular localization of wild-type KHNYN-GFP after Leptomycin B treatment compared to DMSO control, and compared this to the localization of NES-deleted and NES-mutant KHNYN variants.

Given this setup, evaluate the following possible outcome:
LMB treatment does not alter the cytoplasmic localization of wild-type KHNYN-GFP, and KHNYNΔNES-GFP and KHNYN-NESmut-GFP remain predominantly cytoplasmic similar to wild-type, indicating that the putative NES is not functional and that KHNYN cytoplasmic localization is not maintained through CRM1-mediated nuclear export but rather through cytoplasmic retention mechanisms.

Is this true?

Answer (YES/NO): NO